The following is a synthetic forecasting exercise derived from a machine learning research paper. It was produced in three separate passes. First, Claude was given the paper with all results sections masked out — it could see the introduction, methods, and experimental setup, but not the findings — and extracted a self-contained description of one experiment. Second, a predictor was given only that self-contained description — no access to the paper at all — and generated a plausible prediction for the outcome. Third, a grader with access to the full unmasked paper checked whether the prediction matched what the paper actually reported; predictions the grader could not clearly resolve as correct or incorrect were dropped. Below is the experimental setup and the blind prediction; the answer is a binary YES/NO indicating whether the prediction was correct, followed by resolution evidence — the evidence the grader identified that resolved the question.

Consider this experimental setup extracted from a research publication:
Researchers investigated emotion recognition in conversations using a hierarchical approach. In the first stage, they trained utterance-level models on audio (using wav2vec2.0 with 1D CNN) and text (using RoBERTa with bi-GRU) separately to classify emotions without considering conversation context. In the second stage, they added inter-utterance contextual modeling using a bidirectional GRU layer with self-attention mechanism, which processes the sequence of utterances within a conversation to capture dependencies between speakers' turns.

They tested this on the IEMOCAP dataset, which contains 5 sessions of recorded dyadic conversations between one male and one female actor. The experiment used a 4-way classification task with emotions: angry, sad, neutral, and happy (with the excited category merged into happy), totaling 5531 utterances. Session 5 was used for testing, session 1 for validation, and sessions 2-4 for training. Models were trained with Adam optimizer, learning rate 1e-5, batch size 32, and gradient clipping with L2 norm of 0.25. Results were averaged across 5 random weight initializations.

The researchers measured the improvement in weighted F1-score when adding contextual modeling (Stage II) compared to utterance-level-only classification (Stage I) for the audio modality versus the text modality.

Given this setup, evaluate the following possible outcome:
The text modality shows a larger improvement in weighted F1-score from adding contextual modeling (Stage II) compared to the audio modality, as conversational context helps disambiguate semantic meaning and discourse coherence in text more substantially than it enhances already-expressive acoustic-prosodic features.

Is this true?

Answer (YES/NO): NO